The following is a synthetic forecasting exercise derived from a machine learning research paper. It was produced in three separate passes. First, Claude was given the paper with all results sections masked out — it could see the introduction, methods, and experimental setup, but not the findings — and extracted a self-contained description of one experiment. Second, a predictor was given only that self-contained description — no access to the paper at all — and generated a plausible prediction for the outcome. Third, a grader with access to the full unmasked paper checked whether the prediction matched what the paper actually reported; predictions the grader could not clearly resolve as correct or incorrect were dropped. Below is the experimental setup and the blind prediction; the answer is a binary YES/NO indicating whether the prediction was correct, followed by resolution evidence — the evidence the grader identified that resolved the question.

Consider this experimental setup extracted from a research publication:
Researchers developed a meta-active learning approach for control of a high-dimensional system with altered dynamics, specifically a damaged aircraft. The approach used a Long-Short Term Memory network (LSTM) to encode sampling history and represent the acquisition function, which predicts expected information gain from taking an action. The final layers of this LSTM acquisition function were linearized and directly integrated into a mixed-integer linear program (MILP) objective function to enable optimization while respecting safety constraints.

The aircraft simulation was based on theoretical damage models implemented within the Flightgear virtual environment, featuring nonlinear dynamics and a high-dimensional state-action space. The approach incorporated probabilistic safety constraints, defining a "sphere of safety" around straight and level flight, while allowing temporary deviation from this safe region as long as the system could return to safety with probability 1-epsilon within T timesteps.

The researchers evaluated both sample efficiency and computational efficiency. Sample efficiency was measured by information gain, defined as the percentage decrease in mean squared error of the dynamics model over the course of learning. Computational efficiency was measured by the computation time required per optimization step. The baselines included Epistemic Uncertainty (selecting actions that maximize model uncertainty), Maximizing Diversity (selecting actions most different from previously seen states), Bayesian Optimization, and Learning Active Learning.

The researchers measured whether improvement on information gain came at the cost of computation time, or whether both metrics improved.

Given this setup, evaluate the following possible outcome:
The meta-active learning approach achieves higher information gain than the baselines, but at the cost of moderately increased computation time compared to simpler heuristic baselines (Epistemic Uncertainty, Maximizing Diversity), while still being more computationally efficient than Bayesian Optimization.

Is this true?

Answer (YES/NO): NO